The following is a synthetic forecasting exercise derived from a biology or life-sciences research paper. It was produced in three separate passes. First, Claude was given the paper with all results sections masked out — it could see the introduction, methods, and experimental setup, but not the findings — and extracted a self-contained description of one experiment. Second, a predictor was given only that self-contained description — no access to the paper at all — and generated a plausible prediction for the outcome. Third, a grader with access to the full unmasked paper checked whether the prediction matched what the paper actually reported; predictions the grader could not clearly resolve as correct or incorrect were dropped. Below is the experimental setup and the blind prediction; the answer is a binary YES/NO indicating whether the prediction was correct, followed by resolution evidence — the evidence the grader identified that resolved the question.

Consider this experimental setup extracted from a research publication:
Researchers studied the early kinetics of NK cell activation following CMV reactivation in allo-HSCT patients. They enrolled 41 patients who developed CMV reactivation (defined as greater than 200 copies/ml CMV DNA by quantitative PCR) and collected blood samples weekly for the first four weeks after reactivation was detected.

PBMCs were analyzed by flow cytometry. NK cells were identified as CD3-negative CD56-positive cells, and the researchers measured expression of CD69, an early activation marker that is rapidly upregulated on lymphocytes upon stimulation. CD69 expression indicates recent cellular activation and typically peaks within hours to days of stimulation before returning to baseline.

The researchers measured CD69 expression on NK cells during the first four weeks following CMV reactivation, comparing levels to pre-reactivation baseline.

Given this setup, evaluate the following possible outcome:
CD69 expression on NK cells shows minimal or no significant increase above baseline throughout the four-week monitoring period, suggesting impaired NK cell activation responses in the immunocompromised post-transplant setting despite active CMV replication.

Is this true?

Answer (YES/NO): NO